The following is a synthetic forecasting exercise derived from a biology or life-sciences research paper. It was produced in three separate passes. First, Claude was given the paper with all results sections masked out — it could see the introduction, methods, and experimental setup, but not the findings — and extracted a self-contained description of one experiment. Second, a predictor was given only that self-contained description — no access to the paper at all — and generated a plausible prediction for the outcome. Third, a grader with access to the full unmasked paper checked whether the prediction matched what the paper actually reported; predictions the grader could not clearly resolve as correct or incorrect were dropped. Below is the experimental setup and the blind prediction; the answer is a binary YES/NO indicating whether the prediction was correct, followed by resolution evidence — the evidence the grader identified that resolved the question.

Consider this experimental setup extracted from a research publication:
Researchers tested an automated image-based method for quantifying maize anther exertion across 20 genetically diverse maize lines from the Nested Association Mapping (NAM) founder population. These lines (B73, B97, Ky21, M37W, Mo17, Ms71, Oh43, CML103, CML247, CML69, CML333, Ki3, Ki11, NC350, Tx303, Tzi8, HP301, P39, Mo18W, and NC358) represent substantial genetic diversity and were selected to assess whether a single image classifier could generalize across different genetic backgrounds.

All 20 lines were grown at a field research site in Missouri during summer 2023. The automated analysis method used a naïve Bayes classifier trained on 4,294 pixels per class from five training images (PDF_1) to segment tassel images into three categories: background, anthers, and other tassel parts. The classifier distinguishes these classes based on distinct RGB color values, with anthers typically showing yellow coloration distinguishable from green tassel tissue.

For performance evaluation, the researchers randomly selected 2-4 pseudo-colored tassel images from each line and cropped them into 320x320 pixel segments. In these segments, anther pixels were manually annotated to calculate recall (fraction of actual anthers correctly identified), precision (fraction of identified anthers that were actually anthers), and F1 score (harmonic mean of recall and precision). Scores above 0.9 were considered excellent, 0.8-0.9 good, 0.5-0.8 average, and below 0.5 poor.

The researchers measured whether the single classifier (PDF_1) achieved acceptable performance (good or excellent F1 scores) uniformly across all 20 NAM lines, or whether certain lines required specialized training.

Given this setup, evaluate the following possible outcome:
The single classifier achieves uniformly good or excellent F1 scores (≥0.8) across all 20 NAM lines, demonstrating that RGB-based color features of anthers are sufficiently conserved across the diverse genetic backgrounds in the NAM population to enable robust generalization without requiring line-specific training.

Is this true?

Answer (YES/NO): NO